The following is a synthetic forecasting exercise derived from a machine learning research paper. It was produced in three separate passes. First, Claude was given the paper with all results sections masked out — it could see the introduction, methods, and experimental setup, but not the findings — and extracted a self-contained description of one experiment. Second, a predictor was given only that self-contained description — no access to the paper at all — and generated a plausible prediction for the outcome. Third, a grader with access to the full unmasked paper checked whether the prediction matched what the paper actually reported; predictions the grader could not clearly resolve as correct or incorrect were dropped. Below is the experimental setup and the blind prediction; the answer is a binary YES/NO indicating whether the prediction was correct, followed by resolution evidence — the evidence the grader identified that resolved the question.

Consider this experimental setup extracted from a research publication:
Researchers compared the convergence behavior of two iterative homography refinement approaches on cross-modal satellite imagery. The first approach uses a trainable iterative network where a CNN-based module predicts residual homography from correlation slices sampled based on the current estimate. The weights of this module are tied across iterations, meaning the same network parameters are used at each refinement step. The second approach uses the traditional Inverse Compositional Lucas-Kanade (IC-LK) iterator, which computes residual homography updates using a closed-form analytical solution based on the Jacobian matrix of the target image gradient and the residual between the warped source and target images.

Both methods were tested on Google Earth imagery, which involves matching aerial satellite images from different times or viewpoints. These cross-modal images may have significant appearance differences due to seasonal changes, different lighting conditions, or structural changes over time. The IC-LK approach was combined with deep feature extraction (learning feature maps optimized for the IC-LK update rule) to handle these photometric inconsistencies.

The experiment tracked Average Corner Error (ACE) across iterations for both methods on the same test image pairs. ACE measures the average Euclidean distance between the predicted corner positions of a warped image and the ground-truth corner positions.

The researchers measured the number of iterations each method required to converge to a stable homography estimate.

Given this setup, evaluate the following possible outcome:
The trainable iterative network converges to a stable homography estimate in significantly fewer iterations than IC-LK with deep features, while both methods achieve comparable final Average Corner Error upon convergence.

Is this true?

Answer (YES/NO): NO